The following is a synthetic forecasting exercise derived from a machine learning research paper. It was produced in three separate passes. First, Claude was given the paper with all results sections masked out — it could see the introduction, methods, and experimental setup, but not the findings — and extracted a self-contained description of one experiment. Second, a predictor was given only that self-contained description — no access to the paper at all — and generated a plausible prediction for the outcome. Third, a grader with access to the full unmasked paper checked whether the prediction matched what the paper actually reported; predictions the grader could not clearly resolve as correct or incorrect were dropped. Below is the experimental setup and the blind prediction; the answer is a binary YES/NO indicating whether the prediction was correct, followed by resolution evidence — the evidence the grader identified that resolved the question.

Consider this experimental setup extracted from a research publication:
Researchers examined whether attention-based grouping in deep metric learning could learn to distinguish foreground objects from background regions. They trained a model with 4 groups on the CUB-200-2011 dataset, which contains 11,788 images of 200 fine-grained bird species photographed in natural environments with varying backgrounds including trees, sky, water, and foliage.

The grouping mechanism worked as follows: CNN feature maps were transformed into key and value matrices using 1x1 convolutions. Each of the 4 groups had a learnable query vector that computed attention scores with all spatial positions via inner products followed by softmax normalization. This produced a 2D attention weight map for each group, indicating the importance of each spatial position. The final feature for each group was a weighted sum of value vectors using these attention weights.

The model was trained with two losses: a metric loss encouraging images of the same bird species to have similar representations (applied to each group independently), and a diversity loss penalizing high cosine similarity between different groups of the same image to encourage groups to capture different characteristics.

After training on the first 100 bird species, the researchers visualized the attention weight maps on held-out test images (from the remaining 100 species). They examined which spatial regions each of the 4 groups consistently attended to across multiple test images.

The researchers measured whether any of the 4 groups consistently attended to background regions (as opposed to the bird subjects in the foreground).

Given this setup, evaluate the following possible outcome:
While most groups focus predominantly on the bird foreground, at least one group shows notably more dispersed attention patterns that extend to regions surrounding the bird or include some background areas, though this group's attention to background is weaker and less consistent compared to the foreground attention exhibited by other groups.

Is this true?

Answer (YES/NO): NO